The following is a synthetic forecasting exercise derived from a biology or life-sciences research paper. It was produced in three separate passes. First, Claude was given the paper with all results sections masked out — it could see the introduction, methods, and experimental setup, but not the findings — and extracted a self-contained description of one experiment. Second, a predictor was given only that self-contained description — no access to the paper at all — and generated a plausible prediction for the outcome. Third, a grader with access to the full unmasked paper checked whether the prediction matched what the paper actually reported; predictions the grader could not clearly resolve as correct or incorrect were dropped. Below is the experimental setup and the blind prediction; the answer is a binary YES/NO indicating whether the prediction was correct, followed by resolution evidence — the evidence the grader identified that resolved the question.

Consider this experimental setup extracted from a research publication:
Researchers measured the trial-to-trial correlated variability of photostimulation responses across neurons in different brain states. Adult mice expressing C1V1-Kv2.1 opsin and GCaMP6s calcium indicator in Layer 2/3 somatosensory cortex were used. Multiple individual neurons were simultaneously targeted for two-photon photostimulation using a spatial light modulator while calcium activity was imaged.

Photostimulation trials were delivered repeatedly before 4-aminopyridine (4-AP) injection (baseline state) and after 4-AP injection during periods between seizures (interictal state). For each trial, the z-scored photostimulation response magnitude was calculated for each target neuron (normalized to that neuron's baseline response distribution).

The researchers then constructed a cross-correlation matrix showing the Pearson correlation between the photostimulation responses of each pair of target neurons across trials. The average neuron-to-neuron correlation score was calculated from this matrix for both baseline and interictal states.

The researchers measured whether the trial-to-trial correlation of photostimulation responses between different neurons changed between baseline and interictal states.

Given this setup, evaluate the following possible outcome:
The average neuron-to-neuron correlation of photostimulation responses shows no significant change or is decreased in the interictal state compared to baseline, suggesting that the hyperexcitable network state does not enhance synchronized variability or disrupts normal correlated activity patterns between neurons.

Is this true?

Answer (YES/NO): NO